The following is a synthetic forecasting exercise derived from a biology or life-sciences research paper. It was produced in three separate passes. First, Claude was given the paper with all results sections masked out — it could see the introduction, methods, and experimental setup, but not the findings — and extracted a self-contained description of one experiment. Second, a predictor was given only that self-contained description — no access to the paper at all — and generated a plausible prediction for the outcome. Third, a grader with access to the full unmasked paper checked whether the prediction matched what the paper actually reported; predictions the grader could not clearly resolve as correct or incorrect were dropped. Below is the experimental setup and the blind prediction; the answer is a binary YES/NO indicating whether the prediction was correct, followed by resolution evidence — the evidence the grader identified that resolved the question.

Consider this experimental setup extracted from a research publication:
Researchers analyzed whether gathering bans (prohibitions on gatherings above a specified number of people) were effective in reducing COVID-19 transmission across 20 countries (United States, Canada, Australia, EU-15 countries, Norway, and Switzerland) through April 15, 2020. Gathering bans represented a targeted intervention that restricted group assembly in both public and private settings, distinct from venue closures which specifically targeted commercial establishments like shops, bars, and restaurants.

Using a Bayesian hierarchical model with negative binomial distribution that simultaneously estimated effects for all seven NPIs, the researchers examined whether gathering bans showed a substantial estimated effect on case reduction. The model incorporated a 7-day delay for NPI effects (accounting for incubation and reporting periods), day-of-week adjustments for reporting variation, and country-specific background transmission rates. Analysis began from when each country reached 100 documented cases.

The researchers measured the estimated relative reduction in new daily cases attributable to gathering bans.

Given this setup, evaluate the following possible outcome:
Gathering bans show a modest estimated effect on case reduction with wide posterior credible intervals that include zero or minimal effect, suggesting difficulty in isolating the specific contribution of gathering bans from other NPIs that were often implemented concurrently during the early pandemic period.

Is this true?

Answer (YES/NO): NO